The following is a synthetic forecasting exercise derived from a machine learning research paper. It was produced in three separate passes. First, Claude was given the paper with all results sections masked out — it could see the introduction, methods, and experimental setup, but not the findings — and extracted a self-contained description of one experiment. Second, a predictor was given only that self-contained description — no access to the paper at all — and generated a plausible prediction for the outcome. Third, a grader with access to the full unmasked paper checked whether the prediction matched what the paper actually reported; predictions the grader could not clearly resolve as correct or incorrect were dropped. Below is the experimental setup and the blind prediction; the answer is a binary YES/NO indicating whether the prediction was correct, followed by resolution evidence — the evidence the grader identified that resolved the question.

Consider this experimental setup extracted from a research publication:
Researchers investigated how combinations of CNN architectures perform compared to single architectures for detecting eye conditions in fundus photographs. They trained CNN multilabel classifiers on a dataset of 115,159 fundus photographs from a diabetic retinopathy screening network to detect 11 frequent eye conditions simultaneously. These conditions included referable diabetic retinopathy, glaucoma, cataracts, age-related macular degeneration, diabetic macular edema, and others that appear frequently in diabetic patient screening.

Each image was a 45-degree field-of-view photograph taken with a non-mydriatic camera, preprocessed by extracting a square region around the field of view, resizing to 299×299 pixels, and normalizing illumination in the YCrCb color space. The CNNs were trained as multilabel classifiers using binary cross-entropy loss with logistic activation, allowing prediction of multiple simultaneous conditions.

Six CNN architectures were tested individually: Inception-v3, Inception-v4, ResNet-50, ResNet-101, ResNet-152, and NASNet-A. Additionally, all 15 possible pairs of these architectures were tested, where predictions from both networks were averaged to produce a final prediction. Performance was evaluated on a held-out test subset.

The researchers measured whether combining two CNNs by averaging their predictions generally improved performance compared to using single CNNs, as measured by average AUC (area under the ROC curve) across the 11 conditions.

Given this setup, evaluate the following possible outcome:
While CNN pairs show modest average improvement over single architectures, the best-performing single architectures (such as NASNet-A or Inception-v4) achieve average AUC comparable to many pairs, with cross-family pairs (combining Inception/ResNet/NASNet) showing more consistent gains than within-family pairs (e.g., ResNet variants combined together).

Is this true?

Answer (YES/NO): NO